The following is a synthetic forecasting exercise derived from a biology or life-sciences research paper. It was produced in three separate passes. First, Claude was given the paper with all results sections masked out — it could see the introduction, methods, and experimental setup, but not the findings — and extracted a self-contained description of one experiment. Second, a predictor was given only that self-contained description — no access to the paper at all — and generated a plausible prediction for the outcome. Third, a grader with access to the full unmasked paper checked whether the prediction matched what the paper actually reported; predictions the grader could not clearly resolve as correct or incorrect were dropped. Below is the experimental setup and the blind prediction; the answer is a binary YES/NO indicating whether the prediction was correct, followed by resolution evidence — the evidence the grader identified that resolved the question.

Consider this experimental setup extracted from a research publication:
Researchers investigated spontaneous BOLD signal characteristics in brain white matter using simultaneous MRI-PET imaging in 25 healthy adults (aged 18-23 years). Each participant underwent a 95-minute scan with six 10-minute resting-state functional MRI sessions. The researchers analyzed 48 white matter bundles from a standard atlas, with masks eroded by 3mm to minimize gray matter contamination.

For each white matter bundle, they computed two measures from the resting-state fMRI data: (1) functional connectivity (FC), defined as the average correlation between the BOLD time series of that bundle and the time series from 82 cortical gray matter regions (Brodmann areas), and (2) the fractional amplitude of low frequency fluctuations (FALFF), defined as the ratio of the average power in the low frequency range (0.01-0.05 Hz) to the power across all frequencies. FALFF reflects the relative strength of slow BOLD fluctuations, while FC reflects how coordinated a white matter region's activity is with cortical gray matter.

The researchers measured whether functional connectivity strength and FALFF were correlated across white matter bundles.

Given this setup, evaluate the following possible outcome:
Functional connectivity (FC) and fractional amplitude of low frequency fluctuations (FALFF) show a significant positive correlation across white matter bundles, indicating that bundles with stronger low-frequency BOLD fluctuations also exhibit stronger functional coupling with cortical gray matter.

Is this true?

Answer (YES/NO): YES